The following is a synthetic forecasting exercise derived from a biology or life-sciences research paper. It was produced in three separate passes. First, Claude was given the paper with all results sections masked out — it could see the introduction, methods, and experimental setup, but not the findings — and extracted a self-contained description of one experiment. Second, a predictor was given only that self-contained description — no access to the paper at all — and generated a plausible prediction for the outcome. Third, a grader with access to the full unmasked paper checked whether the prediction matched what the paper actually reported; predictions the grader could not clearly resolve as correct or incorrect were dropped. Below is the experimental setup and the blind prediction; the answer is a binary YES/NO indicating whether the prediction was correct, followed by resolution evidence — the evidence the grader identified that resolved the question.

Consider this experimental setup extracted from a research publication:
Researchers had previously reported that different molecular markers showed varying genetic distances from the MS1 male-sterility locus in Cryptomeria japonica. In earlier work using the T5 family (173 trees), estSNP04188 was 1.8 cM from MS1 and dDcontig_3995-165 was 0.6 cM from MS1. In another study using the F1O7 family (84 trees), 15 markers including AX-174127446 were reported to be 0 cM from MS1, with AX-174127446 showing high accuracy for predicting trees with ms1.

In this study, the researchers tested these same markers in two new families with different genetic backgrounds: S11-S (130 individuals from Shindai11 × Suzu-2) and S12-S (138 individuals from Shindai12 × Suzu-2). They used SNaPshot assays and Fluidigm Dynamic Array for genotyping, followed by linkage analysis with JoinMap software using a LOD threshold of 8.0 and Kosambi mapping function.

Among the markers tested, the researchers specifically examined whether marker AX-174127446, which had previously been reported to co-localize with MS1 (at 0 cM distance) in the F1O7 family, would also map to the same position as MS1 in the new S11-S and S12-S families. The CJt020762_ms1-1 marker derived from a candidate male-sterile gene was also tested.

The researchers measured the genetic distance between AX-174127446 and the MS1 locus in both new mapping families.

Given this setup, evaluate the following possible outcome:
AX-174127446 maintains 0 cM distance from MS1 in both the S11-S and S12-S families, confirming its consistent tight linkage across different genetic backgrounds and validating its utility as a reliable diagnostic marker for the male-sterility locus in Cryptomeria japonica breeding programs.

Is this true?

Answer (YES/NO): NO